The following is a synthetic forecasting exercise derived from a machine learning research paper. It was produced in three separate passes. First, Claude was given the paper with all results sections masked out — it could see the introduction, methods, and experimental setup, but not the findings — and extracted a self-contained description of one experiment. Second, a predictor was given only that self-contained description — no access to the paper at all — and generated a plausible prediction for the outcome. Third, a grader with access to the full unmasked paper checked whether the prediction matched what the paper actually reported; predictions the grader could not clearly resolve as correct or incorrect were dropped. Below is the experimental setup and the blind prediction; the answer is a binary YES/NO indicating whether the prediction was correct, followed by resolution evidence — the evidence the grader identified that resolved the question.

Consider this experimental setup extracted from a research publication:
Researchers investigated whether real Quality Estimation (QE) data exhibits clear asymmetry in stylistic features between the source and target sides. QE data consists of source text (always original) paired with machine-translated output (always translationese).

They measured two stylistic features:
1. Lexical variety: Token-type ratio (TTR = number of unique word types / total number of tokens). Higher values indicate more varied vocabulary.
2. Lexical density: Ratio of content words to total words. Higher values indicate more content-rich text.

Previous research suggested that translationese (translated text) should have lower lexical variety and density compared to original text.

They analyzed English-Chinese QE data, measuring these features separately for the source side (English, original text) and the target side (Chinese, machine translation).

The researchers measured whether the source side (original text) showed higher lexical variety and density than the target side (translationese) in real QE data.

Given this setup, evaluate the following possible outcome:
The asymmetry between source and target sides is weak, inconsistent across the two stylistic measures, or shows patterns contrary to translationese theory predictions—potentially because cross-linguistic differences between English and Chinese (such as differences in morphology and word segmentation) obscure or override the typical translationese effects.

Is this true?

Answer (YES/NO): NO